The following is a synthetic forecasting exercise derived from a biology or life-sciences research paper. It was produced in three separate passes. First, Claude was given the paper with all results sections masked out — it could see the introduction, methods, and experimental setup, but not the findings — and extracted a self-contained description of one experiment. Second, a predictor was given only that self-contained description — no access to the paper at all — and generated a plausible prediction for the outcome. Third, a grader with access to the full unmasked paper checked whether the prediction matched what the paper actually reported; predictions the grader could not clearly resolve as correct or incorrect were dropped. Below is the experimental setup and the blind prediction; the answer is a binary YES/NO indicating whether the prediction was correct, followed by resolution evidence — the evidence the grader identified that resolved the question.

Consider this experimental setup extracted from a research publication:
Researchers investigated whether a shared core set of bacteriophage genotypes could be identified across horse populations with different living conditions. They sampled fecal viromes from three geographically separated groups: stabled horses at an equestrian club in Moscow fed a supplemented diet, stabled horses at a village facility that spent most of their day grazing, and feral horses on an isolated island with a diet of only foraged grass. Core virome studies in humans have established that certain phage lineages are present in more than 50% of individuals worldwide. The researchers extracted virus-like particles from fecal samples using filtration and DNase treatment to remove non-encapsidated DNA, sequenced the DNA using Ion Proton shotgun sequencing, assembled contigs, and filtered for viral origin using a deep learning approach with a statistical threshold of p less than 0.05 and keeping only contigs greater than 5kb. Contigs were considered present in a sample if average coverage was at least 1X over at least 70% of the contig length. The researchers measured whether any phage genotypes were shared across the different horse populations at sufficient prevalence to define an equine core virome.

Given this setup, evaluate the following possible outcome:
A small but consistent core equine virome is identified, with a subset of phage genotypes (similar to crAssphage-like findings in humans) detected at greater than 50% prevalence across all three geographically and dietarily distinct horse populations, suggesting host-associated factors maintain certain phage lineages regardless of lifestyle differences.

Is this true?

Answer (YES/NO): NO